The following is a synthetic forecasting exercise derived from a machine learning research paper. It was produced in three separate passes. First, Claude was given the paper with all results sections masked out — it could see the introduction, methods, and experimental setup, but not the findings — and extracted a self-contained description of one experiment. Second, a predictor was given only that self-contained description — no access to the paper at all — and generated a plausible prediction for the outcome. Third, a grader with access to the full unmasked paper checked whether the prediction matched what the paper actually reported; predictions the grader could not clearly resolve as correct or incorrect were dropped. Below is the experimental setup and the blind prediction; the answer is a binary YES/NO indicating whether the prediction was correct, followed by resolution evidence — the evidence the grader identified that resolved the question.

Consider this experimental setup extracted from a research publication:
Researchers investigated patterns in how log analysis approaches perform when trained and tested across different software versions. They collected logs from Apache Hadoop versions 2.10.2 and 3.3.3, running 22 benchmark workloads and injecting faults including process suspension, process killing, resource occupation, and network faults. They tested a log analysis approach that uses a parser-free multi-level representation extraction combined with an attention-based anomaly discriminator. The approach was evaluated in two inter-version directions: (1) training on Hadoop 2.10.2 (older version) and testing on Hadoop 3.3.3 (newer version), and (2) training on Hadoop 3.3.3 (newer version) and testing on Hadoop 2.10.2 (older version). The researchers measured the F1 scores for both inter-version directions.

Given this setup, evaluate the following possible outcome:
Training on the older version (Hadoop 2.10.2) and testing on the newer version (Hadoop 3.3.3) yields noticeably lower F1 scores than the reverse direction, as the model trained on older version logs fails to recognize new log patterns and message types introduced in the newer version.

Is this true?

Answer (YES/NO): NO